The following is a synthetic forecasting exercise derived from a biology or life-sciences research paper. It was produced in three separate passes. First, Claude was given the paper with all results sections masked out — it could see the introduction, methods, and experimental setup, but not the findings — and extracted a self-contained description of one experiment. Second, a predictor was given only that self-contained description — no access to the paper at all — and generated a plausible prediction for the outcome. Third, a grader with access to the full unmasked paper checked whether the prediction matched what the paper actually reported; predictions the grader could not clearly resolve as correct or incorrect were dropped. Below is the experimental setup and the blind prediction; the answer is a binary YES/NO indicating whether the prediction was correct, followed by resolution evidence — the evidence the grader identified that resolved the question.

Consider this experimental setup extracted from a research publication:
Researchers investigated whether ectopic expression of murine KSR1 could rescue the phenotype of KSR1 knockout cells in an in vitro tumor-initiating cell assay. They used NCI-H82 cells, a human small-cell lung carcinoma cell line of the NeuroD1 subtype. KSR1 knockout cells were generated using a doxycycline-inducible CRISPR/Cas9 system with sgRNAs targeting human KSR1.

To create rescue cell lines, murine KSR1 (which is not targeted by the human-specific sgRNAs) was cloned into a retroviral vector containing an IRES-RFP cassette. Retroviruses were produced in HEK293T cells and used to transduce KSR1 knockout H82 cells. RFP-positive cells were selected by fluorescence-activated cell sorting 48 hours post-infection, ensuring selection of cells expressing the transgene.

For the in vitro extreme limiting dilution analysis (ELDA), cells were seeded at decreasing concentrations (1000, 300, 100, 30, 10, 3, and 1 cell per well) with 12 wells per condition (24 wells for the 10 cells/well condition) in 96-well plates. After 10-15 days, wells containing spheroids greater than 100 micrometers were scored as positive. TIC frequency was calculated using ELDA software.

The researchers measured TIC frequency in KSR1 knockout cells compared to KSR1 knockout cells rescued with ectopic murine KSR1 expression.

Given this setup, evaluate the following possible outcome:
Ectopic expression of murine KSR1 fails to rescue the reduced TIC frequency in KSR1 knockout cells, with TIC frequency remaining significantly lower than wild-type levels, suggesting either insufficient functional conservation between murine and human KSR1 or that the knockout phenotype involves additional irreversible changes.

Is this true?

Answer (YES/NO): NO